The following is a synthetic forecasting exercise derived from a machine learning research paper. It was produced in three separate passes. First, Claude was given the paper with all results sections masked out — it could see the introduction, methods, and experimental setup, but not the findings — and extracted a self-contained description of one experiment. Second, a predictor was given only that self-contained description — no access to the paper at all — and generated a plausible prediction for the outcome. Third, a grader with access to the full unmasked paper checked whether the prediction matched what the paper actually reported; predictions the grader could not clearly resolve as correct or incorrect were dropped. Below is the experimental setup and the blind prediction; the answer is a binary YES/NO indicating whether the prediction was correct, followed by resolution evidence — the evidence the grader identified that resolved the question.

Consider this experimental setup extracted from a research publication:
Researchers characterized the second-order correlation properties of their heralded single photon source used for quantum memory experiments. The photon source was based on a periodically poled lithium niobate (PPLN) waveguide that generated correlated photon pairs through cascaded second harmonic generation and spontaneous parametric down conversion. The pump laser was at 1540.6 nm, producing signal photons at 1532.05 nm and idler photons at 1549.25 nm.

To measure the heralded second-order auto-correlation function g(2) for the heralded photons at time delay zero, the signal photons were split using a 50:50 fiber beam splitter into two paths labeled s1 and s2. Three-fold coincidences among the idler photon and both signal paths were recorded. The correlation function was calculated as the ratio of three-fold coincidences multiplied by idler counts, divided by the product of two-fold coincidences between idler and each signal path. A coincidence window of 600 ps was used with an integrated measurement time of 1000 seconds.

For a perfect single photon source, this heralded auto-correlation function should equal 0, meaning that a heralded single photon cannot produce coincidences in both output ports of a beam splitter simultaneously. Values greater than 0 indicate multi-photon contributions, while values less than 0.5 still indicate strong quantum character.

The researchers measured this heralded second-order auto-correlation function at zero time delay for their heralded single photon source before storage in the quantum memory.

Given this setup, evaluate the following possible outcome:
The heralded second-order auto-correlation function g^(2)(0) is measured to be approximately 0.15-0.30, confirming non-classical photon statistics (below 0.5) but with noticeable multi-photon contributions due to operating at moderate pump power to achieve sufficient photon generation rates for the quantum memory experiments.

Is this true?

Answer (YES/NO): YES